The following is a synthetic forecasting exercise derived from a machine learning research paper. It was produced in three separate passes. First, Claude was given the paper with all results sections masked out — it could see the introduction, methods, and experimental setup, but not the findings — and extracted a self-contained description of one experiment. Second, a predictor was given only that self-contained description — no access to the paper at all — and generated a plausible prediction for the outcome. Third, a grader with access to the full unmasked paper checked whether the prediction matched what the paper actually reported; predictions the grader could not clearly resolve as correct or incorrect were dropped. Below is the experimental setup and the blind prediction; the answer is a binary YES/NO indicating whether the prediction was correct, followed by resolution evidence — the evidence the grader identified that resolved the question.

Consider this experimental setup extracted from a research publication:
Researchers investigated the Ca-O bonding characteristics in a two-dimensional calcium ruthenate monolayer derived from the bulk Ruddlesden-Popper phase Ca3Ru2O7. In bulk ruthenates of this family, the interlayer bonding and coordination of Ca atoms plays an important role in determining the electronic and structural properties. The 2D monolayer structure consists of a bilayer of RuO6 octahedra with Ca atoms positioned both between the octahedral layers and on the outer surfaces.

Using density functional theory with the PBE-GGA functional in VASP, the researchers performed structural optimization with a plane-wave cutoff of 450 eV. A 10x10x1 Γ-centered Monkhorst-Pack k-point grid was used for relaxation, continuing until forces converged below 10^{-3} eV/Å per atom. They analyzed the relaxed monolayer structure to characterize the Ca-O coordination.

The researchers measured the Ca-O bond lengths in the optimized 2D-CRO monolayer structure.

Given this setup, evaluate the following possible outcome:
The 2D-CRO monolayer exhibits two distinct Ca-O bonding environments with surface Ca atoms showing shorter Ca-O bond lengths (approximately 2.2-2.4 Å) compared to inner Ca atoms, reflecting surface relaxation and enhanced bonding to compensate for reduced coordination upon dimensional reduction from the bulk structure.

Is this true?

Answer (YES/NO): NO